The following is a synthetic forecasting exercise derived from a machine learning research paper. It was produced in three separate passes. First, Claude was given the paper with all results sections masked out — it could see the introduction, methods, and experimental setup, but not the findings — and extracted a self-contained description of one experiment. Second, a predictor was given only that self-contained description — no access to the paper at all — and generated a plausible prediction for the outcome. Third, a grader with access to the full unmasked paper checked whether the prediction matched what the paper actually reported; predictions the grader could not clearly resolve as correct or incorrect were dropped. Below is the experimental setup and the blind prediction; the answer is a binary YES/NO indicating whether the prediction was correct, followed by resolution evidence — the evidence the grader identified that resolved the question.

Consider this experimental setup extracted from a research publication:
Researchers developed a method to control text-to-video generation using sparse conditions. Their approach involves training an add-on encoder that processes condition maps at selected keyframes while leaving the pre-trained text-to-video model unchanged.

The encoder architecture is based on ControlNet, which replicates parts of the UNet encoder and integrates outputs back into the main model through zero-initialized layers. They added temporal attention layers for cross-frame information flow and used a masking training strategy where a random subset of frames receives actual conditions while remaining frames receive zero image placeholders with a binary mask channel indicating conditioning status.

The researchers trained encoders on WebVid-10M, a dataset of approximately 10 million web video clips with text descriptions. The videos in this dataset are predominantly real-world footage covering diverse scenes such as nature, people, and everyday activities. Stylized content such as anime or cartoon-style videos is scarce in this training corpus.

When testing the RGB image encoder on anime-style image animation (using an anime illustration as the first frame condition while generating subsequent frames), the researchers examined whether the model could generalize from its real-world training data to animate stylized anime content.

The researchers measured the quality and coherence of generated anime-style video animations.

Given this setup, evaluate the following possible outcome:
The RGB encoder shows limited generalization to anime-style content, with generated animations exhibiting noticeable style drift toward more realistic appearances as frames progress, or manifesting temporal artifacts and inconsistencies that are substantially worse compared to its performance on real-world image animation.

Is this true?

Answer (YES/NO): YES